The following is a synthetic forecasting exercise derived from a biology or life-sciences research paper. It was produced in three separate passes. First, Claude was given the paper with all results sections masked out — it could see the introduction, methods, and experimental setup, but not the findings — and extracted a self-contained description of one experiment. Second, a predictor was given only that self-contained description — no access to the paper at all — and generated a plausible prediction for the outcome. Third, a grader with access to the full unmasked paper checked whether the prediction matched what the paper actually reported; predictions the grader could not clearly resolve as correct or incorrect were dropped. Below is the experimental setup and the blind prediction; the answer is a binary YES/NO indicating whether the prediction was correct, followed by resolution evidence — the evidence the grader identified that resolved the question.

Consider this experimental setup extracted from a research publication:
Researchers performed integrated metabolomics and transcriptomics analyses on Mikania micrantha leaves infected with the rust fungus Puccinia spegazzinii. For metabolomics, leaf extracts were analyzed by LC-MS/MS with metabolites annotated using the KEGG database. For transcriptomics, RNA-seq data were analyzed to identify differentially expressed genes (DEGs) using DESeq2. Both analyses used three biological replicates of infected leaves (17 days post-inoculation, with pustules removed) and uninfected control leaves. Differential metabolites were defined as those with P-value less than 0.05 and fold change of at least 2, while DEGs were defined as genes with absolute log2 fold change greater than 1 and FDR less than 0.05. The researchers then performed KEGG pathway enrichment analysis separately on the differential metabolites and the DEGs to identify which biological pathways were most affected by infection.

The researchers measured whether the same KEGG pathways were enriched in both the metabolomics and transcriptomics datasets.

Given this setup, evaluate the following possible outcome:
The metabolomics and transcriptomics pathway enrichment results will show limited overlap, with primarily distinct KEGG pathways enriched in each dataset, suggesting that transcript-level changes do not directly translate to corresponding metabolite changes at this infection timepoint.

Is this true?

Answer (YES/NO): YES